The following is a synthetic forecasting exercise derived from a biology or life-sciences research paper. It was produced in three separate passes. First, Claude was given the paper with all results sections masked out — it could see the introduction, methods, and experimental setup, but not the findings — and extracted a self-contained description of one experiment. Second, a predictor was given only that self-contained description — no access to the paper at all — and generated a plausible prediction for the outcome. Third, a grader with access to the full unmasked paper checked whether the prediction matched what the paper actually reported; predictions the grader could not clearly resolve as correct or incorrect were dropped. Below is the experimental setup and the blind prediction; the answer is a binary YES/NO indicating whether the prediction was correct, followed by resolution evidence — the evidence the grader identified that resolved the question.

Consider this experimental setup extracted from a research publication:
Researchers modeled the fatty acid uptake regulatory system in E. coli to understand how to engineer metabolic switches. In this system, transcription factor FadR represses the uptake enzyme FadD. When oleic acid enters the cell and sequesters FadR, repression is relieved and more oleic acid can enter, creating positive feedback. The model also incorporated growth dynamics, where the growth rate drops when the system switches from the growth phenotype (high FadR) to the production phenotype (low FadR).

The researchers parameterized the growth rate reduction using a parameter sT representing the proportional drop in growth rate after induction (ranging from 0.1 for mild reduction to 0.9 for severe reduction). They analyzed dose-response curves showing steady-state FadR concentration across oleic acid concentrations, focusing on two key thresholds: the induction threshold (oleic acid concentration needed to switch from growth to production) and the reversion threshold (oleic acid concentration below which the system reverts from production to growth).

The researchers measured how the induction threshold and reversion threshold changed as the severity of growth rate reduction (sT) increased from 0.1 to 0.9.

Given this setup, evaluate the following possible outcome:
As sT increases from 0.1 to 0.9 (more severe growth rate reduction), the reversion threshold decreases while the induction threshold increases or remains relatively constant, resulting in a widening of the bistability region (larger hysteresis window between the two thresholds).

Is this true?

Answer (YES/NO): NO